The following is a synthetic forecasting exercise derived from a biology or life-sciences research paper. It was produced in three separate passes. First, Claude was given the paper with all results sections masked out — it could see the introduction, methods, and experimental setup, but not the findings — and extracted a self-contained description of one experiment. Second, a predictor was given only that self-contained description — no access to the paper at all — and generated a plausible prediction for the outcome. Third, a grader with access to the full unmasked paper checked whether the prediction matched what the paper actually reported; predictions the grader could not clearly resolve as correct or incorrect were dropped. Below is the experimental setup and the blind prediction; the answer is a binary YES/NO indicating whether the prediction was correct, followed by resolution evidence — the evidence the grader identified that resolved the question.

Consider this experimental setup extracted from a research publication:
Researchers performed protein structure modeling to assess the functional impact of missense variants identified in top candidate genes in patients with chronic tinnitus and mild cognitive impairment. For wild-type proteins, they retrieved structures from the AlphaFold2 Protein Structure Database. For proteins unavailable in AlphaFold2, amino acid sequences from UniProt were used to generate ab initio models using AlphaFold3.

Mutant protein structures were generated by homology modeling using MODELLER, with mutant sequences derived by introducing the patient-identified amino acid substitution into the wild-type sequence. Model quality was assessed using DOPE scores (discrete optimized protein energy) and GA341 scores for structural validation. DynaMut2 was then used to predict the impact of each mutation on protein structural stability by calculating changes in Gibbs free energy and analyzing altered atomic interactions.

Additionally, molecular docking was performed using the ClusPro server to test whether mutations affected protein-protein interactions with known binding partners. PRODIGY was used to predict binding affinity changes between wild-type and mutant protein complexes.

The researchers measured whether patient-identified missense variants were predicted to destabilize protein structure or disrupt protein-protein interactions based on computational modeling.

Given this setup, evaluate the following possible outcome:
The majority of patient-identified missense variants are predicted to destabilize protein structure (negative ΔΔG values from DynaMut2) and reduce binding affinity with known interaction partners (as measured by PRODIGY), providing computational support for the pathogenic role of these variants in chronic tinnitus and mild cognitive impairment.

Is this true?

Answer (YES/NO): NO